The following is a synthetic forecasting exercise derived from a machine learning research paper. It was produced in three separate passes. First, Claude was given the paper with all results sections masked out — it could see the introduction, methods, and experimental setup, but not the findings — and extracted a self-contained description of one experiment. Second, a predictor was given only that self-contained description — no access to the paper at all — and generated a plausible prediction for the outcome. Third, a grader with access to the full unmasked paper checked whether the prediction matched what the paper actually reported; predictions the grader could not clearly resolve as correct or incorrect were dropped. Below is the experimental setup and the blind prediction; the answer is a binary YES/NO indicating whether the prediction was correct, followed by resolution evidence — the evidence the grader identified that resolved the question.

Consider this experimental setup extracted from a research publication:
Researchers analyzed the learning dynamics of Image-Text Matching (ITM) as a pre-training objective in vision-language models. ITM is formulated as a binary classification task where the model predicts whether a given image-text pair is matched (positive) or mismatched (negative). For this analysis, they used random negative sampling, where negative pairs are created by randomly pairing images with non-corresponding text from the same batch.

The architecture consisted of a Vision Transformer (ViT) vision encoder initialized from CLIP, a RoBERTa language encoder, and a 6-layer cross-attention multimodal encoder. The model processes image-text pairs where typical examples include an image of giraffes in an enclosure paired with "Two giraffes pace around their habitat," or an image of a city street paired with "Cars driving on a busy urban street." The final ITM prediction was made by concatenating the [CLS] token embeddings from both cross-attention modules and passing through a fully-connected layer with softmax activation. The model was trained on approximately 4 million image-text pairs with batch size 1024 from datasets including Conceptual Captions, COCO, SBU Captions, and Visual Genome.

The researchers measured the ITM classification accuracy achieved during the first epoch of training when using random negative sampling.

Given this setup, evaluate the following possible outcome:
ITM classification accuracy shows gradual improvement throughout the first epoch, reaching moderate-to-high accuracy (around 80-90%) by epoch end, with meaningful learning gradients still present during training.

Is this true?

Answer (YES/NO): NO